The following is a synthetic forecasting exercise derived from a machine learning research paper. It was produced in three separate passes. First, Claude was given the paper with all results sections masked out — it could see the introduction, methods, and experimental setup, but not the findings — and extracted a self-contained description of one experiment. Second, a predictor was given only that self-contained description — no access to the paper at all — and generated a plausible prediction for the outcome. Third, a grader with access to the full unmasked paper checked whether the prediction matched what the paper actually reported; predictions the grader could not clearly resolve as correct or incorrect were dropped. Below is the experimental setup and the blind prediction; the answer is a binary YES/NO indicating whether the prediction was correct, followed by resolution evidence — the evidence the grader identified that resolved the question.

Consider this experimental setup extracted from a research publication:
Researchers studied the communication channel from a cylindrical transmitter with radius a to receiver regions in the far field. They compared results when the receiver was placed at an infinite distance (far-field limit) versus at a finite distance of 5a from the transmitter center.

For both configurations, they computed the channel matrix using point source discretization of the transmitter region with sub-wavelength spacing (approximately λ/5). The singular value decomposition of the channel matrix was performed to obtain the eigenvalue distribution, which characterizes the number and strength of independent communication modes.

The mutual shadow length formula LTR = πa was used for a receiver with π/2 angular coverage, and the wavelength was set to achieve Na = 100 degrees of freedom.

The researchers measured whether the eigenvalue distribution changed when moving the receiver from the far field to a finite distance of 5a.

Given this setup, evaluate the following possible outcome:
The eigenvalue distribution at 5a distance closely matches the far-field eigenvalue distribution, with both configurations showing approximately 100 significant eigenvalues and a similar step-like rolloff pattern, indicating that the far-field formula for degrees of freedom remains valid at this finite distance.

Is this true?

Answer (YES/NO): YES